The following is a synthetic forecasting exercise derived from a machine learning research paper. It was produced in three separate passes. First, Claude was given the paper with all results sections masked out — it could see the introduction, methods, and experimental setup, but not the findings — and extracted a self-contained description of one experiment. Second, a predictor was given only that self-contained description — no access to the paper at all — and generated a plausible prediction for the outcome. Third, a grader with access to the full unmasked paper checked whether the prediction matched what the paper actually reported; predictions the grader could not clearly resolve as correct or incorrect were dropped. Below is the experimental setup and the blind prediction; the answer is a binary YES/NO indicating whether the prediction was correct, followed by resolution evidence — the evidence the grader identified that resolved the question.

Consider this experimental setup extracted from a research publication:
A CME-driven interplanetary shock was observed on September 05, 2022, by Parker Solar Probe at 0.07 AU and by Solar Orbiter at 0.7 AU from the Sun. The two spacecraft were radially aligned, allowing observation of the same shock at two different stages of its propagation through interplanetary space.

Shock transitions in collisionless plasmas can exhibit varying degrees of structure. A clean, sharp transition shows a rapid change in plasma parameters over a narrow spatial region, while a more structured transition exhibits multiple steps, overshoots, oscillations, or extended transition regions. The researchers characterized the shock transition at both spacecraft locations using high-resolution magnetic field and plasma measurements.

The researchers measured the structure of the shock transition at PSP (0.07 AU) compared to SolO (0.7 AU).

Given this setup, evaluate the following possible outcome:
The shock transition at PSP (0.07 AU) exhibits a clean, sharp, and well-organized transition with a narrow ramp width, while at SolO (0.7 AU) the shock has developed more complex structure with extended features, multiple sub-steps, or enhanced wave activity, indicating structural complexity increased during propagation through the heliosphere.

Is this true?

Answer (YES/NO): YES